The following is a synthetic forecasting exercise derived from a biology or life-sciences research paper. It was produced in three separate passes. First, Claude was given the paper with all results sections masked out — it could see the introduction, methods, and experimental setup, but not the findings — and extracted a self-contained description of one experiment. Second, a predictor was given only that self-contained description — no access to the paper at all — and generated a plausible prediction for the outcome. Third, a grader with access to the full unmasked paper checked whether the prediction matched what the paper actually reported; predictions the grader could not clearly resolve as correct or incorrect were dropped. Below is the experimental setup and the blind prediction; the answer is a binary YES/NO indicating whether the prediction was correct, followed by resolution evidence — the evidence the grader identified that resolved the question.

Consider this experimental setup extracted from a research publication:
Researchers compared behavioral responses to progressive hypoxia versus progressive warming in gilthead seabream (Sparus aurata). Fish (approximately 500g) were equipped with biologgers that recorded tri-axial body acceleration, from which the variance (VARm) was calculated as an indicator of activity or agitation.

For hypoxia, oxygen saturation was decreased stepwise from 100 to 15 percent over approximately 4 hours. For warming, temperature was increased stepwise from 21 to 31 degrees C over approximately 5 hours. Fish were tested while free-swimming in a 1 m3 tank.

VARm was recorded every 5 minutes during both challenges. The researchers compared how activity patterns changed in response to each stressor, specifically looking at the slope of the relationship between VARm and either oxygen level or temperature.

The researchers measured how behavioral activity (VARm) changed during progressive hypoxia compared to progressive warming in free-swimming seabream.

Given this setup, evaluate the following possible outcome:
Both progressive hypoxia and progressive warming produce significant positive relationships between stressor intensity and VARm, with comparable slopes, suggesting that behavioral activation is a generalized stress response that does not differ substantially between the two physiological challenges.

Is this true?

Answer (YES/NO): NO